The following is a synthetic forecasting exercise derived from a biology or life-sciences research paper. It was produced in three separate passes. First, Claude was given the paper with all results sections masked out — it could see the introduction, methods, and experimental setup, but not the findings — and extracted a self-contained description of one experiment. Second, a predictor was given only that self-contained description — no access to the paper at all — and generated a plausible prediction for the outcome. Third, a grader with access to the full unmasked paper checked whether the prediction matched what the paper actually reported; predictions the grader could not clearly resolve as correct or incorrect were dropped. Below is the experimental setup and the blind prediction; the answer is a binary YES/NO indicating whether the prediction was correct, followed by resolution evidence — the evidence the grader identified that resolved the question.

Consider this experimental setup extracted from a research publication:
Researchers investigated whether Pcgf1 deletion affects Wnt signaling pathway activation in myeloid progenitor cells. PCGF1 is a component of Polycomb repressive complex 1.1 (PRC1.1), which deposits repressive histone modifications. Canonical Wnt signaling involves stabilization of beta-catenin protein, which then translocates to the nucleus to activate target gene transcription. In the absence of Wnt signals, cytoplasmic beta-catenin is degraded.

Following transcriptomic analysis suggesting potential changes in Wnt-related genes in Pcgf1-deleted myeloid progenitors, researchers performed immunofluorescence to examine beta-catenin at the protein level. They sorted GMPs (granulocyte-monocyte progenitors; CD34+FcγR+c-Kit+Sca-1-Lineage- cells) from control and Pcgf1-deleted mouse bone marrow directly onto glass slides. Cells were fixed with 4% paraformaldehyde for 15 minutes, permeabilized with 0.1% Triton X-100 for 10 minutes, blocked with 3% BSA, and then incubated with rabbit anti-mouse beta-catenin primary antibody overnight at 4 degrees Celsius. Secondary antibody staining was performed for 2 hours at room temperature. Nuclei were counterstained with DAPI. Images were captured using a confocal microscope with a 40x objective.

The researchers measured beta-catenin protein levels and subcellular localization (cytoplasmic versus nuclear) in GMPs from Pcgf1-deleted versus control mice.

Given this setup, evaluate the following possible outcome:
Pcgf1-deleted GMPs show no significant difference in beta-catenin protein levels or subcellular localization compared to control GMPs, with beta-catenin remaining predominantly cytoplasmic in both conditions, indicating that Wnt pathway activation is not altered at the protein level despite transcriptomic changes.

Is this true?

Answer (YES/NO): NO